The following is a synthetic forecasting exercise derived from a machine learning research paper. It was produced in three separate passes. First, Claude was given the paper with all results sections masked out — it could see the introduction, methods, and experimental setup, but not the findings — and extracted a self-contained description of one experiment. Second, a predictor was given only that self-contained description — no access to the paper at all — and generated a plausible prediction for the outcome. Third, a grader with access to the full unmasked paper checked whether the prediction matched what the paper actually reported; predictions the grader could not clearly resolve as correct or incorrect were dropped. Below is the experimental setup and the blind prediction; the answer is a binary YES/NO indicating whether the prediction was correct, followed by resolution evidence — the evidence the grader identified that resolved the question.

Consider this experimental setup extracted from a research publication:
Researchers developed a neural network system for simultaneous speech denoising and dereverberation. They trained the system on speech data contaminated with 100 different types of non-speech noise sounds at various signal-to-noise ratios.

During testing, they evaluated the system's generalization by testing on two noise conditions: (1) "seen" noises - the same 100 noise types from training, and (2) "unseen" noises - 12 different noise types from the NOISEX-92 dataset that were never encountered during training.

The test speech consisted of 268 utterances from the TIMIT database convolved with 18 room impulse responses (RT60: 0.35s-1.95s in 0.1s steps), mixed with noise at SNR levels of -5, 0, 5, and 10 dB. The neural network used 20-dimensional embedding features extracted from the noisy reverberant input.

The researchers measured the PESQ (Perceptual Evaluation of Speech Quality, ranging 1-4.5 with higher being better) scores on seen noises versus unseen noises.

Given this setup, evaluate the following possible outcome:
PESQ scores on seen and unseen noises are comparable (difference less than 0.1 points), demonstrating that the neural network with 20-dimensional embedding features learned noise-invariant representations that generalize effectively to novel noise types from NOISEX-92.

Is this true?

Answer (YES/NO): YES